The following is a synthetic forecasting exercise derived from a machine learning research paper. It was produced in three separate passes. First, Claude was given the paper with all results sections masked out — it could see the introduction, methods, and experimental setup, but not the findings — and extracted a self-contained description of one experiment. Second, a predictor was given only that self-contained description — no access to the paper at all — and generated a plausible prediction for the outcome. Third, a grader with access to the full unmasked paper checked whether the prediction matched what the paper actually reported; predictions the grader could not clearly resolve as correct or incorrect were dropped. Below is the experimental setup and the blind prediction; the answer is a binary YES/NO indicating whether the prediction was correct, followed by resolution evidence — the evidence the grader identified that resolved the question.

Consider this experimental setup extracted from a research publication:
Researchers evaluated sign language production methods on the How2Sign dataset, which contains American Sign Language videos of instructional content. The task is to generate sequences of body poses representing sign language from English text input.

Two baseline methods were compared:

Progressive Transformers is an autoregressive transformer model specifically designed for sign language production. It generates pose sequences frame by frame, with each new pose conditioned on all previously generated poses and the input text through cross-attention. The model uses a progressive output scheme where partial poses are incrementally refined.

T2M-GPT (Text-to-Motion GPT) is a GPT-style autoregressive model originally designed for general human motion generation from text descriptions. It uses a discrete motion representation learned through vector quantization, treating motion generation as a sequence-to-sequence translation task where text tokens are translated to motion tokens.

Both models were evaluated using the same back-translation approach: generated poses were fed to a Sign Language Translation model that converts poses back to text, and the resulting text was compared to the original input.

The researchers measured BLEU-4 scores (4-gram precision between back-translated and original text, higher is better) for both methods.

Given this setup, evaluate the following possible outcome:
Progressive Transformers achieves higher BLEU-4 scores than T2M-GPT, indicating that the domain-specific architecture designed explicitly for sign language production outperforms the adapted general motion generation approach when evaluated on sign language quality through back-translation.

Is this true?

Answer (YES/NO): NO